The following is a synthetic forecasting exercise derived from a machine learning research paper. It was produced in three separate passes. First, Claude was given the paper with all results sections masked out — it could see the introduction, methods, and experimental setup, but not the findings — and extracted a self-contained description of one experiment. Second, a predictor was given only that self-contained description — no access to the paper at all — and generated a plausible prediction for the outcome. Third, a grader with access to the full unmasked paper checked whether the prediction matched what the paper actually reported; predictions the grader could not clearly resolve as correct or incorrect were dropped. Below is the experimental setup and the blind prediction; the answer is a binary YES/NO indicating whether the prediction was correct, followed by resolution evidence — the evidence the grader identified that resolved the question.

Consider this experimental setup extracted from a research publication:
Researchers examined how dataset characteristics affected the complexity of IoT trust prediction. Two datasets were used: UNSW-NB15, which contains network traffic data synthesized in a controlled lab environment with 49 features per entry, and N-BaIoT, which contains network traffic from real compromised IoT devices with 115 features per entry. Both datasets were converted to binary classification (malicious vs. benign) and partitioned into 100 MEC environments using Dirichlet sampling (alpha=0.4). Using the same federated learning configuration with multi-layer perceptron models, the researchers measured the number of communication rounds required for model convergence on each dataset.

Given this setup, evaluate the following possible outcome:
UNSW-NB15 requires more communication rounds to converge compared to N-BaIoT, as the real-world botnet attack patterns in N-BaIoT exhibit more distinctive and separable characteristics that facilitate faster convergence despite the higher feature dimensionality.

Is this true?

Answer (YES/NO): NO